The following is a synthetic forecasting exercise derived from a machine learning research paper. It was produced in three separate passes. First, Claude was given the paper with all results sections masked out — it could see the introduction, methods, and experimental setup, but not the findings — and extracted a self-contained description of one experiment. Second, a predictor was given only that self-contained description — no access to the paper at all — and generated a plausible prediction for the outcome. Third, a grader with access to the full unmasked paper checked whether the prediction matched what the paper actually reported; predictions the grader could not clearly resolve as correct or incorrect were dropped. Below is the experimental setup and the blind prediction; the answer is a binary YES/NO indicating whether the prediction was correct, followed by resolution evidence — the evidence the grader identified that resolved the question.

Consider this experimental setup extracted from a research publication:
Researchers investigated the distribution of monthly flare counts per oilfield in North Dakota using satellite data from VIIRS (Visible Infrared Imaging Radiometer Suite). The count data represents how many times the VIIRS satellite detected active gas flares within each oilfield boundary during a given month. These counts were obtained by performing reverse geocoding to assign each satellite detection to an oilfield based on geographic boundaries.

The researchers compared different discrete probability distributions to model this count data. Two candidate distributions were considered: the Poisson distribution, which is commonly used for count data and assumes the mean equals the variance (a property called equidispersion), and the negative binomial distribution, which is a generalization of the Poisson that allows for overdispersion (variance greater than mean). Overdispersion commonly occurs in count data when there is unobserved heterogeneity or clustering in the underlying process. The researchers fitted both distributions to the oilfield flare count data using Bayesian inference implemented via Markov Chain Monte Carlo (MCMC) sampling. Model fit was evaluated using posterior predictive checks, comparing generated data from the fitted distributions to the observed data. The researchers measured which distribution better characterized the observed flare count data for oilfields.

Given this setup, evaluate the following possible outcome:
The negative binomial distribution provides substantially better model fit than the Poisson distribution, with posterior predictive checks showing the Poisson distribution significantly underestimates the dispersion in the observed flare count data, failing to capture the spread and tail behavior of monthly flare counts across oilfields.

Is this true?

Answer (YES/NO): NO